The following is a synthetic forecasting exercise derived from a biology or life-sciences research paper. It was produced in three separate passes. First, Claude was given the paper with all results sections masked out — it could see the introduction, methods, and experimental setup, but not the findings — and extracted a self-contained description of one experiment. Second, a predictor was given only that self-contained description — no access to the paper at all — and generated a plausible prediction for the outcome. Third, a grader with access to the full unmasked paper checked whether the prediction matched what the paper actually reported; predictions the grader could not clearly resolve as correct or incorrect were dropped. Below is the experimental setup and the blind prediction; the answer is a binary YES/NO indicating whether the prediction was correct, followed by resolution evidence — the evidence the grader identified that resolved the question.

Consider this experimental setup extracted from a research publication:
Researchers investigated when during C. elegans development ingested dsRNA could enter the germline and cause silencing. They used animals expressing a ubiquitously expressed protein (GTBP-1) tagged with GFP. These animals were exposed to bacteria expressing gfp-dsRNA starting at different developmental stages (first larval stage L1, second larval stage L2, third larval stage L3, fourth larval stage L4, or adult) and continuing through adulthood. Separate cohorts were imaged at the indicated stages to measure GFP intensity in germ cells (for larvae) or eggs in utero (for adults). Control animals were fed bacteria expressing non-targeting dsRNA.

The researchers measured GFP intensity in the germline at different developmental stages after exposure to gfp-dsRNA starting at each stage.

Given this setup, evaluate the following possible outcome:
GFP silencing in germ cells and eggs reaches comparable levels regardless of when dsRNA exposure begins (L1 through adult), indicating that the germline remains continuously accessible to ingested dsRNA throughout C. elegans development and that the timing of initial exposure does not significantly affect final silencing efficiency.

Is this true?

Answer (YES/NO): NO